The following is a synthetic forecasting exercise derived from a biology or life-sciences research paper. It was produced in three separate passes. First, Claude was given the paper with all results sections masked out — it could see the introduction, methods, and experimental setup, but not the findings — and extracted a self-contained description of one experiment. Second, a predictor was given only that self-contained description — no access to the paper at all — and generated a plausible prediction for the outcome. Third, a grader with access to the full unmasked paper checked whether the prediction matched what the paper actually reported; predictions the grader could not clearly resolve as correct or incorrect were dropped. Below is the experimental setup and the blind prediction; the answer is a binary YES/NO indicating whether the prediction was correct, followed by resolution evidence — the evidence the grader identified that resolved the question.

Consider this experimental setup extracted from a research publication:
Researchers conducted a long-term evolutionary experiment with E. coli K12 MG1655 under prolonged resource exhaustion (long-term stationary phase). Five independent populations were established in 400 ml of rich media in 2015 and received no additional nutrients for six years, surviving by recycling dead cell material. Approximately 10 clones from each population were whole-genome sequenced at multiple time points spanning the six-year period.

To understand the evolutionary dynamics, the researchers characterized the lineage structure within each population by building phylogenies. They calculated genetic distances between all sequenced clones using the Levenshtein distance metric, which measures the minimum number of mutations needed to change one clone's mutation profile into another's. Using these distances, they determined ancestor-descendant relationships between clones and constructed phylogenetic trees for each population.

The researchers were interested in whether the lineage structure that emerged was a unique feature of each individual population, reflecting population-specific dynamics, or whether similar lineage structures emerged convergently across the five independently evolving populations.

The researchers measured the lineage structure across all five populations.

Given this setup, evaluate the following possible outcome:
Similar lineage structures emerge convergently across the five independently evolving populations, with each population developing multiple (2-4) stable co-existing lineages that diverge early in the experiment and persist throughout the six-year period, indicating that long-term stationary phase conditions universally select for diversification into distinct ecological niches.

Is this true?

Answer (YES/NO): NO